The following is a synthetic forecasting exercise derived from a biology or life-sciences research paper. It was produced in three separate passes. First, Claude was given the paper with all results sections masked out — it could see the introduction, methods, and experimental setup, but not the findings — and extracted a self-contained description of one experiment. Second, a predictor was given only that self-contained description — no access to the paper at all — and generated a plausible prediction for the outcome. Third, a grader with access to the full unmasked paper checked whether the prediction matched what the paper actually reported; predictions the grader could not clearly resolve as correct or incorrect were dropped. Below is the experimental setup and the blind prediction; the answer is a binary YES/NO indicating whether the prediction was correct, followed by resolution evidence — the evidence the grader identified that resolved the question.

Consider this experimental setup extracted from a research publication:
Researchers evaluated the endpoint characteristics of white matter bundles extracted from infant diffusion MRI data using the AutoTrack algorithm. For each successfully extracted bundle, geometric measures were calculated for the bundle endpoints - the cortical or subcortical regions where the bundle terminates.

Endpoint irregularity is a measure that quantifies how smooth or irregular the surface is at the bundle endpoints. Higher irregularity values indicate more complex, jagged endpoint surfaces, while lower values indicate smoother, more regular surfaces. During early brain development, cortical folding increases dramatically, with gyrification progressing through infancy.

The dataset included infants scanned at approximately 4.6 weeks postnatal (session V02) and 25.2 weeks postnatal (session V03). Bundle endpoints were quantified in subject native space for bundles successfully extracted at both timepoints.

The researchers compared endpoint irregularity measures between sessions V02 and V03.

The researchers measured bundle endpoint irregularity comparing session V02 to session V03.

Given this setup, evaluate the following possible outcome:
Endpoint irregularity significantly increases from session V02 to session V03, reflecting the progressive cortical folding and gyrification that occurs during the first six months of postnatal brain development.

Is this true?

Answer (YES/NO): YES